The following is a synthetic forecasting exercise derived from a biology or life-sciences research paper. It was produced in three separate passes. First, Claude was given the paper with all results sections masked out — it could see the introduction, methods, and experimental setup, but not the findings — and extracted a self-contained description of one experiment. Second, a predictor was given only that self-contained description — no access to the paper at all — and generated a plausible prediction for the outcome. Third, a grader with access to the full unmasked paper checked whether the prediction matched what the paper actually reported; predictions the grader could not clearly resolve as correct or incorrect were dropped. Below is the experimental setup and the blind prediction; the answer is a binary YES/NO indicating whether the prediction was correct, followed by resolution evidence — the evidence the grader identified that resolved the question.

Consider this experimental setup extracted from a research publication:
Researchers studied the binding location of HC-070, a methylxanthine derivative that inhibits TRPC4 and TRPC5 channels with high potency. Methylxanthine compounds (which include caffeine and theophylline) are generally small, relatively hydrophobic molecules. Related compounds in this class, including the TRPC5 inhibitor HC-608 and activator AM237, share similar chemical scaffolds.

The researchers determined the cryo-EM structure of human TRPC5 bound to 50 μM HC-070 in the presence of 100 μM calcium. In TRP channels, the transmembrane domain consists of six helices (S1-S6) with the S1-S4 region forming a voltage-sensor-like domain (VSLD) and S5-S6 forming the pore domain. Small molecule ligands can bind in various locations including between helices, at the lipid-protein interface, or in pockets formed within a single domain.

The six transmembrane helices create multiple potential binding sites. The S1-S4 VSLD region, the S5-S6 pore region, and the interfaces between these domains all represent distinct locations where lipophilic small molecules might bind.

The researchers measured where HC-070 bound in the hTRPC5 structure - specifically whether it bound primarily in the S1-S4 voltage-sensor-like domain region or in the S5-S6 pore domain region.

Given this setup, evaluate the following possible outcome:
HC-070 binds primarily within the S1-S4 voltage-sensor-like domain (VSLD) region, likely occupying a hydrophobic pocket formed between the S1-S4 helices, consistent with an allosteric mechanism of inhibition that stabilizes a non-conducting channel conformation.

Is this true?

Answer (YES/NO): NO